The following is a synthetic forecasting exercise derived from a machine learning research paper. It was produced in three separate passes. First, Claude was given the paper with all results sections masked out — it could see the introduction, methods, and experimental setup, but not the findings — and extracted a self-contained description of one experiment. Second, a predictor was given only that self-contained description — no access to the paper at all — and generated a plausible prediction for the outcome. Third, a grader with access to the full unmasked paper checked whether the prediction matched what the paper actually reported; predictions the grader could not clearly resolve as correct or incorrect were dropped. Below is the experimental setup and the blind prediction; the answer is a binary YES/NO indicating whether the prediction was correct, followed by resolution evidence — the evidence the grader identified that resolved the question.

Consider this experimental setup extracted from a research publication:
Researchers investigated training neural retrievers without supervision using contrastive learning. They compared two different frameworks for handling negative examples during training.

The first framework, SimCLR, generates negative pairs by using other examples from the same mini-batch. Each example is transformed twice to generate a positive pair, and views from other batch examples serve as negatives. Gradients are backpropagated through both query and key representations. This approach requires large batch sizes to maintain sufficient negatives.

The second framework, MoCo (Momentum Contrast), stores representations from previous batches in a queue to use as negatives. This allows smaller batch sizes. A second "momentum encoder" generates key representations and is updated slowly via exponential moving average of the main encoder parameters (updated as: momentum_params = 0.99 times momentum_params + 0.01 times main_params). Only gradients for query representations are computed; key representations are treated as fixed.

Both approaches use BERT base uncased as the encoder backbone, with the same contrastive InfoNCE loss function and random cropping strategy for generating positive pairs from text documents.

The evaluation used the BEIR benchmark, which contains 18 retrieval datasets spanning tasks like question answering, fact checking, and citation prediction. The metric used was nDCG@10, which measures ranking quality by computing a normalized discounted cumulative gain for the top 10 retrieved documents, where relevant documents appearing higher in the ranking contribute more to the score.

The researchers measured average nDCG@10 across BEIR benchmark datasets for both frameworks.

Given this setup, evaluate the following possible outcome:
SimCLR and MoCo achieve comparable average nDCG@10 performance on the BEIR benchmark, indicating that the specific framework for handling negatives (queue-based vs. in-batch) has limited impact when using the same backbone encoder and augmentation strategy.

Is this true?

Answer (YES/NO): YES